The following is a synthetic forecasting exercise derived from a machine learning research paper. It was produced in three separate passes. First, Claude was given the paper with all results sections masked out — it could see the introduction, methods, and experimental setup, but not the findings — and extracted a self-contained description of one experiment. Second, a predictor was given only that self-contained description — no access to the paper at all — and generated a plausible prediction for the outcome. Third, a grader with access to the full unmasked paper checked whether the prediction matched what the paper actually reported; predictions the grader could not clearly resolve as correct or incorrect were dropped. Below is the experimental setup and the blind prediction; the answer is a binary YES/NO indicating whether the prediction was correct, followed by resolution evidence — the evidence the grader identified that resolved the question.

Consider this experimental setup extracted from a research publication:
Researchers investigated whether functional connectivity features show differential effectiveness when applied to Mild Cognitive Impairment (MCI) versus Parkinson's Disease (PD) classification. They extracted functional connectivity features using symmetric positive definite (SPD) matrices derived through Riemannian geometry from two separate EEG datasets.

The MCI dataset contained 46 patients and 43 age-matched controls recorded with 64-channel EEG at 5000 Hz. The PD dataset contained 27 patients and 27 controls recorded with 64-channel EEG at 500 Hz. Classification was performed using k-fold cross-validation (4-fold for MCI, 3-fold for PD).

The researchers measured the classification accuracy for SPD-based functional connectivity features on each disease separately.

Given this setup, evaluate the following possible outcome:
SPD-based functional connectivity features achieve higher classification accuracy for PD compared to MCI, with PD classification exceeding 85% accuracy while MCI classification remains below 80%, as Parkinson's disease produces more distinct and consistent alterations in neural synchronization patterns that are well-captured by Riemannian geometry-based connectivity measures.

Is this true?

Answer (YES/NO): NO